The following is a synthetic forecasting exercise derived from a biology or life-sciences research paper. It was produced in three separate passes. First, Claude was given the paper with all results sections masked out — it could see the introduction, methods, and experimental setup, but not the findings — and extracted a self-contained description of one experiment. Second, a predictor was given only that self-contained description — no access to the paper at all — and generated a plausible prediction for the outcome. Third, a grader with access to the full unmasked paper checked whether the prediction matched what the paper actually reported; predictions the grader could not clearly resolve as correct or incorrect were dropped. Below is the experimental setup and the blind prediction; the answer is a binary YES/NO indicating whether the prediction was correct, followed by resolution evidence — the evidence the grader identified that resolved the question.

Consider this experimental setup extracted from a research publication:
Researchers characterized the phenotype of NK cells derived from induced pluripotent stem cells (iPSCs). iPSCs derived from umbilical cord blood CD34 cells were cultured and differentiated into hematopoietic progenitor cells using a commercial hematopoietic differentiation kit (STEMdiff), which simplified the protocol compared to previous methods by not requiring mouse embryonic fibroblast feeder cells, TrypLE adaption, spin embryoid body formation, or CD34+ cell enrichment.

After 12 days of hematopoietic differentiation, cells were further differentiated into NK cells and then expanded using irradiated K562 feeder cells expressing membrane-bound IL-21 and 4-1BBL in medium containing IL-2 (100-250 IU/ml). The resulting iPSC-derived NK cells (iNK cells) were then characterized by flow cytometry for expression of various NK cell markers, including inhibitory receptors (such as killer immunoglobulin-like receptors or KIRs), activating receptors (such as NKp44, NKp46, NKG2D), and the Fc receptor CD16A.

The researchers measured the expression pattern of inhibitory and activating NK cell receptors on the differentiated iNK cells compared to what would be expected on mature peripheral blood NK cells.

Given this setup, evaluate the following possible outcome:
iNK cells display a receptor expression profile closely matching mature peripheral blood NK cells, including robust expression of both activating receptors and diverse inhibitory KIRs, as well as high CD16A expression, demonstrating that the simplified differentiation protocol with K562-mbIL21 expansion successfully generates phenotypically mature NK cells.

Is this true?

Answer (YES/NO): NO